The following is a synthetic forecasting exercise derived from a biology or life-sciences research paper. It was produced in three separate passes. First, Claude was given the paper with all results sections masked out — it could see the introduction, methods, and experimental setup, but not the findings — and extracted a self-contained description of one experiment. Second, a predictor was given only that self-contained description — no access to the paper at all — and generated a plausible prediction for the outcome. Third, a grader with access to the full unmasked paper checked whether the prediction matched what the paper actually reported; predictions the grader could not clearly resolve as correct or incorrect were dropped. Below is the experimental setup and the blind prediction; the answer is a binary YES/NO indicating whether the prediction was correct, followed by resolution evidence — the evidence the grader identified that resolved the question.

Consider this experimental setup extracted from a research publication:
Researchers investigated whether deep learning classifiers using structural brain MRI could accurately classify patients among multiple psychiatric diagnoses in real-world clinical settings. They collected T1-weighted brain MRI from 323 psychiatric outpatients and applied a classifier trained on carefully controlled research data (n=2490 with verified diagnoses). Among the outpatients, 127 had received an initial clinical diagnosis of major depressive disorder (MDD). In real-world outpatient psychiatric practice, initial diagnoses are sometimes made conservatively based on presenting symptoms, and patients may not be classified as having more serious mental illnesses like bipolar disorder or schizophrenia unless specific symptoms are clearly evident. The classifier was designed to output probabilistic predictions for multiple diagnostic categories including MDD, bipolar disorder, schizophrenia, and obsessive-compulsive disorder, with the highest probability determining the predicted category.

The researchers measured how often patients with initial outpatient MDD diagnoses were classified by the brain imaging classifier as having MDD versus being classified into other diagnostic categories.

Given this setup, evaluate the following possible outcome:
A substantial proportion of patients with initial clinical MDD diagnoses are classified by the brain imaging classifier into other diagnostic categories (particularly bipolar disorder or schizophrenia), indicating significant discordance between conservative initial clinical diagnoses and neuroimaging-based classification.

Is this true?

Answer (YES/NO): YES